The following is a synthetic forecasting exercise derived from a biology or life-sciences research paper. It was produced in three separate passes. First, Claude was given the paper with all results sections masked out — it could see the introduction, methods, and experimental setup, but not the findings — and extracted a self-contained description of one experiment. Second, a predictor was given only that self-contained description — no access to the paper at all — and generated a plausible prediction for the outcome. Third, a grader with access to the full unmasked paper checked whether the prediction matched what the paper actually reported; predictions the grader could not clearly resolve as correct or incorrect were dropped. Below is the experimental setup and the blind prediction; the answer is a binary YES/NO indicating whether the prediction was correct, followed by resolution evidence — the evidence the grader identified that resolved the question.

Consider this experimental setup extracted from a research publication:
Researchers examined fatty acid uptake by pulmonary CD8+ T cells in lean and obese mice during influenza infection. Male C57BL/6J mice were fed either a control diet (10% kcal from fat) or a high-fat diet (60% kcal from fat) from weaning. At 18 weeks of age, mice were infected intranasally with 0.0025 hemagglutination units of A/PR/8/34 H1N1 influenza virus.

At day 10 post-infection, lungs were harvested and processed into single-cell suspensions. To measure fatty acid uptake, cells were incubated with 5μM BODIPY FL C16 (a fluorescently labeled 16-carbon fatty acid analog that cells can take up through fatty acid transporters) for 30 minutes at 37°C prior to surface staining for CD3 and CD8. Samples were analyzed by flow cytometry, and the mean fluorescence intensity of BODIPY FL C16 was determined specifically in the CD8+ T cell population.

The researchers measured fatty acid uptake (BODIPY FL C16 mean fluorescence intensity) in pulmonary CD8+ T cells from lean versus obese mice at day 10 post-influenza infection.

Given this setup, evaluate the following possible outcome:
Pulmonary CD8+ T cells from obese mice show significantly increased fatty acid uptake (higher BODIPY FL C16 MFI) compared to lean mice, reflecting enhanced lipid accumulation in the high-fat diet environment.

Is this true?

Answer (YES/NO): YES